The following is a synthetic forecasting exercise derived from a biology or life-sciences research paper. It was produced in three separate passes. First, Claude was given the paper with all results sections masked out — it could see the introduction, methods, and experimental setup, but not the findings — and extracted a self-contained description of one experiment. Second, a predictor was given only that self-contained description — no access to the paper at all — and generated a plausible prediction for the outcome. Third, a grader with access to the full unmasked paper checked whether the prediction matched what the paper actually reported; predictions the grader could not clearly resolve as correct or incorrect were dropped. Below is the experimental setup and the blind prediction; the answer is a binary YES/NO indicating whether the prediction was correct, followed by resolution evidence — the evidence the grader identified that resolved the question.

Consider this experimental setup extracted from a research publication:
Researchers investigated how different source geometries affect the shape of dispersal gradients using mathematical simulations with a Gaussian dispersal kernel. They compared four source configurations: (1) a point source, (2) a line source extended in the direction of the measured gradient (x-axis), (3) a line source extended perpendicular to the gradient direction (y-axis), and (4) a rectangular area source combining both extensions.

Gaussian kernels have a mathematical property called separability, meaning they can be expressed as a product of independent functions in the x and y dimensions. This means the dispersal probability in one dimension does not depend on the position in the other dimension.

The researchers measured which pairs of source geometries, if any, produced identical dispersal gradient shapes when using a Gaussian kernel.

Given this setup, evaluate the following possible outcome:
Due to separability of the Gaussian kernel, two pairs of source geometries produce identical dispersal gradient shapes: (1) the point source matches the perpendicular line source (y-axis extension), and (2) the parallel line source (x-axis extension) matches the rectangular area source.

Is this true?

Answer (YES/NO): YES